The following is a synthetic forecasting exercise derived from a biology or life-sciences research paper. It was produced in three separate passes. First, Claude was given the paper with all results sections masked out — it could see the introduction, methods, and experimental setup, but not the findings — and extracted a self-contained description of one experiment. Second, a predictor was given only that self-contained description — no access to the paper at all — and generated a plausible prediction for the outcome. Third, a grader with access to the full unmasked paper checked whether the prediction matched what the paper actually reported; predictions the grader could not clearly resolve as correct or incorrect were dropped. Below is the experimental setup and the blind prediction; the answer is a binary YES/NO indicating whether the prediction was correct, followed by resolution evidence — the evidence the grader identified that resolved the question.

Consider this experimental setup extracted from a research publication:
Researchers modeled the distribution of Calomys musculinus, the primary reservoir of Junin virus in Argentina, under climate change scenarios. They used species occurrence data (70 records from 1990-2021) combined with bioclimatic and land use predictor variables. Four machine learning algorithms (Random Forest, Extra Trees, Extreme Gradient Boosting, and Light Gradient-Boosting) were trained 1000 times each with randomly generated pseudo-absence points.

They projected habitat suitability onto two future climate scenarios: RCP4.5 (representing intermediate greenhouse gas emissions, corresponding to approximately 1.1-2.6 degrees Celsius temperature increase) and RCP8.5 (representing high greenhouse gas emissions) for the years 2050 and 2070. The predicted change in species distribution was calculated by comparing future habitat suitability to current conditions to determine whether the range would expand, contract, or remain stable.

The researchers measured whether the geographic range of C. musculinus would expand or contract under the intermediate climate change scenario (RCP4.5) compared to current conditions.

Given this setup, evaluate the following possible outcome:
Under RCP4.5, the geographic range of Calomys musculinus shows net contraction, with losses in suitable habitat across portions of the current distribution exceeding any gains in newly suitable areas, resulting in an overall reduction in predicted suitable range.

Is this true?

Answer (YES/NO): NO